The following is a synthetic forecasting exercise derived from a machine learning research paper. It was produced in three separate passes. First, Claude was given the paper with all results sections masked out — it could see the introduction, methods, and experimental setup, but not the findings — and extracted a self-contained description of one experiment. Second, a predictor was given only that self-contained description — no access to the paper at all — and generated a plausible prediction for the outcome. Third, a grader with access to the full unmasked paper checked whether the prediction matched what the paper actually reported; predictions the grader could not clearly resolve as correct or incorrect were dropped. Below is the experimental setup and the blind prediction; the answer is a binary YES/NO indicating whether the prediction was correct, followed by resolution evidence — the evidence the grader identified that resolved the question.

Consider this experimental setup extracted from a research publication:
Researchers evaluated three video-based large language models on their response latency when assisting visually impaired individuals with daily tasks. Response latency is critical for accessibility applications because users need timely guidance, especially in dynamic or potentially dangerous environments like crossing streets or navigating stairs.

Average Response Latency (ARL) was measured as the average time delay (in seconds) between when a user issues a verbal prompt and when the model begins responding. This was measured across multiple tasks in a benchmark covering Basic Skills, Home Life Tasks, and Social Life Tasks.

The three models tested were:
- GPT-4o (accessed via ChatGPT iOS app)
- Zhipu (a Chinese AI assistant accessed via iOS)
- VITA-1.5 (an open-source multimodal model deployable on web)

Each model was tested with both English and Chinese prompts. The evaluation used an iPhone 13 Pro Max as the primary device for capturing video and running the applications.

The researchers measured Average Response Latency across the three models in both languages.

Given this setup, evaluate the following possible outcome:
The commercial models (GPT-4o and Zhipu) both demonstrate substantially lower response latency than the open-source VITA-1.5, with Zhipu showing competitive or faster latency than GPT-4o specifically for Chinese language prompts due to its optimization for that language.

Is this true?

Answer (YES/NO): NO